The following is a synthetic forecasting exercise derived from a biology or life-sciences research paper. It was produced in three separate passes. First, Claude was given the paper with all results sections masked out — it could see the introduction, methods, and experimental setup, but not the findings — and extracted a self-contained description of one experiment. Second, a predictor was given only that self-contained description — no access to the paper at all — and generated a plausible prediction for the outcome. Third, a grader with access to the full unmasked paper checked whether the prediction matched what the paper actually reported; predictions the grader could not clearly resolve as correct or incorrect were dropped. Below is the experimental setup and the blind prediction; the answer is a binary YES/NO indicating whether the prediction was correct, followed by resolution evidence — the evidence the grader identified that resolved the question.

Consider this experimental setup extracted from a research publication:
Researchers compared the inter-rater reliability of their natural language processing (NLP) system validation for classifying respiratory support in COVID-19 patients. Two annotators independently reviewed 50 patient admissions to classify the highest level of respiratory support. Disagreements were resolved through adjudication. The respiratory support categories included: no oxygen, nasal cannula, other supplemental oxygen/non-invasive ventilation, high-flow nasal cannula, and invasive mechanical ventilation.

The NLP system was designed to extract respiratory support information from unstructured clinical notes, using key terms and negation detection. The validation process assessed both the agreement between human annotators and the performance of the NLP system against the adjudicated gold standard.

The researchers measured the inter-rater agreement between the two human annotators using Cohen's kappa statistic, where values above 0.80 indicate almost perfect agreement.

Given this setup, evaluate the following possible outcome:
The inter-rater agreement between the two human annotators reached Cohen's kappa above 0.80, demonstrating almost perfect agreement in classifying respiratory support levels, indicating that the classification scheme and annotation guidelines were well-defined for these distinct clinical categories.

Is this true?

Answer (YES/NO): YES